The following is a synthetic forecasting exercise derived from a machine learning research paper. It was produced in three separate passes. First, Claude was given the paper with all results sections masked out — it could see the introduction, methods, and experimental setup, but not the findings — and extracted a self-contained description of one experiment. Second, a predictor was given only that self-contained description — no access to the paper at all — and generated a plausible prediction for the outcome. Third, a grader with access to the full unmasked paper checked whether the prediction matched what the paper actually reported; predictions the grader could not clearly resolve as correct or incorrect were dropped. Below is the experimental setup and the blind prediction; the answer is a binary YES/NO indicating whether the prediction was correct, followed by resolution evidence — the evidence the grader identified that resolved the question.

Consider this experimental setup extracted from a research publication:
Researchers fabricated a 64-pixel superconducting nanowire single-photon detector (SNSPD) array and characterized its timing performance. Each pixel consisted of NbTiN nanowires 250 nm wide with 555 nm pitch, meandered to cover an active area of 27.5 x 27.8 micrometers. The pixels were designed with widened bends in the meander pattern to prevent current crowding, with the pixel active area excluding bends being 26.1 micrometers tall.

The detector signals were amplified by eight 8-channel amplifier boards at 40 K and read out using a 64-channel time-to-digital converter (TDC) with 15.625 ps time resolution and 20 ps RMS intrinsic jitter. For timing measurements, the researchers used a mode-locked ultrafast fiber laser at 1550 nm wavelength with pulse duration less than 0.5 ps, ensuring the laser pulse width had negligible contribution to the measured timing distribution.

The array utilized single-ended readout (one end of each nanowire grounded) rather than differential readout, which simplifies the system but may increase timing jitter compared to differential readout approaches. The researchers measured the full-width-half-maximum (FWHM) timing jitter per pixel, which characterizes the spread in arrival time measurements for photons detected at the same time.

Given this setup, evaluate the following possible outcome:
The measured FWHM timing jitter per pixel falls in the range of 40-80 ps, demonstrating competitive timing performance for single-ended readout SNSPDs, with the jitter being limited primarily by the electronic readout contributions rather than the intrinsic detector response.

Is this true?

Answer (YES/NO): NO